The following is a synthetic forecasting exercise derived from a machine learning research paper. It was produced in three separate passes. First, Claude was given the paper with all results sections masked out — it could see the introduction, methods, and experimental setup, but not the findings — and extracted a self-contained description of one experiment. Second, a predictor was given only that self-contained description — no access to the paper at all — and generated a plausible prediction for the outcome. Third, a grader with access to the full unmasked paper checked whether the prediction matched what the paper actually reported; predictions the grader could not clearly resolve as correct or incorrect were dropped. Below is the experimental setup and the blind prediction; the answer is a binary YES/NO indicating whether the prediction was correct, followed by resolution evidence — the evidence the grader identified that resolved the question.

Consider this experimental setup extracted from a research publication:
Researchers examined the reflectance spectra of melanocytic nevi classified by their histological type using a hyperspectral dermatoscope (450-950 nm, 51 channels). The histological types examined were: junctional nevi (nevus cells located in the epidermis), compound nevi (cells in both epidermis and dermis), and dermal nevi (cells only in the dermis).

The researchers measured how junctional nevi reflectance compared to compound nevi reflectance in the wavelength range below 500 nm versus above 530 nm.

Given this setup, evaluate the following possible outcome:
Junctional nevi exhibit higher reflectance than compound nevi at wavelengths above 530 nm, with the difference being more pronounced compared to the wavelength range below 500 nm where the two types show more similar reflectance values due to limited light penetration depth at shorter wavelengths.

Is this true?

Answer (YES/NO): NO